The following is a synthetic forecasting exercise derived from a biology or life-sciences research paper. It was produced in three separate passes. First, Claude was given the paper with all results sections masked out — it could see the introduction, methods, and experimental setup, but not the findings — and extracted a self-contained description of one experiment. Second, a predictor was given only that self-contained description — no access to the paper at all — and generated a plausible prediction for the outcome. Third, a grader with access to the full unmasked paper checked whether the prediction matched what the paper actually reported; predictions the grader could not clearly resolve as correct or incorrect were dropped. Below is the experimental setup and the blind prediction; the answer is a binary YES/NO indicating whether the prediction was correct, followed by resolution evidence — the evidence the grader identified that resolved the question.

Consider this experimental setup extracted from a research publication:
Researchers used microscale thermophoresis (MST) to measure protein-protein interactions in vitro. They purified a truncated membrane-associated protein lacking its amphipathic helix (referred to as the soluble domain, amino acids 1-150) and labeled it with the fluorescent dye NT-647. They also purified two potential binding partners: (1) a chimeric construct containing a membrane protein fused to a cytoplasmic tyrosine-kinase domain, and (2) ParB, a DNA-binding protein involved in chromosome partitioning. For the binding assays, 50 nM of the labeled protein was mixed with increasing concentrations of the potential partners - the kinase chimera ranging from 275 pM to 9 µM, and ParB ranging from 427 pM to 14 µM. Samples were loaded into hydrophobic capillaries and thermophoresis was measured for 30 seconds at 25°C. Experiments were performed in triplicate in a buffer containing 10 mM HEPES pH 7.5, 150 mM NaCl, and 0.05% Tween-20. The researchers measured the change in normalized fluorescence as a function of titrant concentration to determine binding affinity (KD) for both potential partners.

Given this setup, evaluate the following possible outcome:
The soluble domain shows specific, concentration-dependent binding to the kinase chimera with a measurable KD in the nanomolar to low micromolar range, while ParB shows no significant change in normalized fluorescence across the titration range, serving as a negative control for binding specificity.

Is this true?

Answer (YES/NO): NO